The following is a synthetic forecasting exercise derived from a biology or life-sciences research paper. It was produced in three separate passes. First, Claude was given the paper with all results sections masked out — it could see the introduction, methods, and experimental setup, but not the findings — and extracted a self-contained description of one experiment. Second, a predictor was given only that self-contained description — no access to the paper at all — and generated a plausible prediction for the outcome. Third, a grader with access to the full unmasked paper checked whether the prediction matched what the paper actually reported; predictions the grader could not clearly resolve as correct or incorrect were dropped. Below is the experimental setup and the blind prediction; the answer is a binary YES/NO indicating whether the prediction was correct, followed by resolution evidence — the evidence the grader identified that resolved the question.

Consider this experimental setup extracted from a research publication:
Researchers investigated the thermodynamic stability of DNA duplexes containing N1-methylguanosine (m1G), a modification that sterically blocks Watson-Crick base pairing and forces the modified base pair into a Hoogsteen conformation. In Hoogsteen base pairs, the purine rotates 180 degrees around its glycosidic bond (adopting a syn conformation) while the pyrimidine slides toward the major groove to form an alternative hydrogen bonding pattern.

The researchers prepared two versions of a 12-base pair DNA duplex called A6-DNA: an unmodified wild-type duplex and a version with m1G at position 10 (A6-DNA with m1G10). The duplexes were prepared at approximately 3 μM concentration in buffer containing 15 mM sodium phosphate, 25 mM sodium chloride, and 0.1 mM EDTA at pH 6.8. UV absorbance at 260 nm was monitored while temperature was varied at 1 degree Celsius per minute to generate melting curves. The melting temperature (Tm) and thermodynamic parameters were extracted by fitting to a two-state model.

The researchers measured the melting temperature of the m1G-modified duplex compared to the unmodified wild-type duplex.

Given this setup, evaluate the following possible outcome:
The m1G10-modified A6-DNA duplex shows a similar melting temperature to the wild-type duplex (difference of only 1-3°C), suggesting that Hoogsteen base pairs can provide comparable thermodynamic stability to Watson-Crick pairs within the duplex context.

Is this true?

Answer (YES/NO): NO